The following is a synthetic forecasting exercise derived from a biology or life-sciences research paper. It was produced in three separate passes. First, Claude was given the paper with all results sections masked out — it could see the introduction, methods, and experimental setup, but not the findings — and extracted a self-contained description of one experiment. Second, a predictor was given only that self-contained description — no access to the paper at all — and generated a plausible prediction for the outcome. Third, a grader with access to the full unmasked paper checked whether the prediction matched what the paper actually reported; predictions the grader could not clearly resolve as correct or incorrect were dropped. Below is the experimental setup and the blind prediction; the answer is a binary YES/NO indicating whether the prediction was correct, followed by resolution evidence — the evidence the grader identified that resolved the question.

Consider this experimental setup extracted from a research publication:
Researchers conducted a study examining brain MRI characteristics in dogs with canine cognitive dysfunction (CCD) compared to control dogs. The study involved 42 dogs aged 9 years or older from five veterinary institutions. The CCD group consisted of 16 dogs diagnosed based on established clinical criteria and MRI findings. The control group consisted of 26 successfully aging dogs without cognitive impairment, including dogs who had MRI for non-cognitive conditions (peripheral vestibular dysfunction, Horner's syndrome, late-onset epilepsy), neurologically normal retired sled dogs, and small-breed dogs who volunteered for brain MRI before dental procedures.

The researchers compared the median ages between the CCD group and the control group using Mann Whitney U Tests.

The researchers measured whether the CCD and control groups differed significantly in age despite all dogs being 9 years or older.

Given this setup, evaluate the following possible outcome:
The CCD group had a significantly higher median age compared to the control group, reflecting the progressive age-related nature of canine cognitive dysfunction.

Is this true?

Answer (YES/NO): YES